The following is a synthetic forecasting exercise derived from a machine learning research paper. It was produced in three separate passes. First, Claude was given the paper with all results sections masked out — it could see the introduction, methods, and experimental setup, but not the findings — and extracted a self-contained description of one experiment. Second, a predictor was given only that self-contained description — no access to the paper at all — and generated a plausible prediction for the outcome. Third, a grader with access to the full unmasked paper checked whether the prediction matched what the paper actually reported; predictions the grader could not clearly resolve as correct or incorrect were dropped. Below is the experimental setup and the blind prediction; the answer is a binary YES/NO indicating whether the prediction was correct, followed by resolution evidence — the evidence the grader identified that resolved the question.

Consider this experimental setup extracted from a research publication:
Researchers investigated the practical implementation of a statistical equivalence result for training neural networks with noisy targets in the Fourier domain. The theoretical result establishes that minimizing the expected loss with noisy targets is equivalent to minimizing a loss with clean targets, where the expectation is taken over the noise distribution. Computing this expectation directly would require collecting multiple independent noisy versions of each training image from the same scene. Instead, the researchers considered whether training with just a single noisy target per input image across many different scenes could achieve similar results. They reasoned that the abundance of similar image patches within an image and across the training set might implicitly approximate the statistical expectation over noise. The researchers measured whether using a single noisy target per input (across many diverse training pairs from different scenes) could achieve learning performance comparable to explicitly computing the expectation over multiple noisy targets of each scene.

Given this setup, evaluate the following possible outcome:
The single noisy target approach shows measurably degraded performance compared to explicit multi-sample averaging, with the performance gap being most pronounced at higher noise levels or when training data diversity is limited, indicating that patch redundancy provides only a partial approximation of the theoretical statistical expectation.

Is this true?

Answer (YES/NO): NO